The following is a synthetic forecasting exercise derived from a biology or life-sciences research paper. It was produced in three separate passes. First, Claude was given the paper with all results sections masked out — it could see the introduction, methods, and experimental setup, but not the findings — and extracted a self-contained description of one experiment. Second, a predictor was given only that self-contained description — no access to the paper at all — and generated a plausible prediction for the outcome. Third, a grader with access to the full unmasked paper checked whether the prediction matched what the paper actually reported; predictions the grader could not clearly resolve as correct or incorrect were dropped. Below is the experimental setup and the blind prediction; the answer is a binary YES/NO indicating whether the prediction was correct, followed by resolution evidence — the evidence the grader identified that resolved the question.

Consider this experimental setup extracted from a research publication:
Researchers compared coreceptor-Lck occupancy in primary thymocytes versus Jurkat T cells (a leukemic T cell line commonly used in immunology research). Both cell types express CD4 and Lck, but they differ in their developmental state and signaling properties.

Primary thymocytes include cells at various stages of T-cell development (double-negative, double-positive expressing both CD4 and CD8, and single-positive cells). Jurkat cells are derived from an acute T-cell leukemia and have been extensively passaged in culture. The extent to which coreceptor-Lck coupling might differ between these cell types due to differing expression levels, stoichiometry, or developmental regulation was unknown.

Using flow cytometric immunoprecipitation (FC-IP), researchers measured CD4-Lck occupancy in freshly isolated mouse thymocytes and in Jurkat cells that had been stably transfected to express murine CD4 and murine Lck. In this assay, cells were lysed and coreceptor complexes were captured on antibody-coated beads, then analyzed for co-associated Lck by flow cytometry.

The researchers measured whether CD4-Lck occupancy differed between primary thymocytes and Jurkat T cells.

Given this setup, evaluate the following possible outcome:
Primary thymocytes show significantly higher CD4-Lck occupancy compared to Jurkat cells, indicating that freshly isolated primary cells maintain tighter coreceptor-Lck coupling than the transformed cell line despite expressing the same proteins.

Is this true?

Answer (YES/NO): NO